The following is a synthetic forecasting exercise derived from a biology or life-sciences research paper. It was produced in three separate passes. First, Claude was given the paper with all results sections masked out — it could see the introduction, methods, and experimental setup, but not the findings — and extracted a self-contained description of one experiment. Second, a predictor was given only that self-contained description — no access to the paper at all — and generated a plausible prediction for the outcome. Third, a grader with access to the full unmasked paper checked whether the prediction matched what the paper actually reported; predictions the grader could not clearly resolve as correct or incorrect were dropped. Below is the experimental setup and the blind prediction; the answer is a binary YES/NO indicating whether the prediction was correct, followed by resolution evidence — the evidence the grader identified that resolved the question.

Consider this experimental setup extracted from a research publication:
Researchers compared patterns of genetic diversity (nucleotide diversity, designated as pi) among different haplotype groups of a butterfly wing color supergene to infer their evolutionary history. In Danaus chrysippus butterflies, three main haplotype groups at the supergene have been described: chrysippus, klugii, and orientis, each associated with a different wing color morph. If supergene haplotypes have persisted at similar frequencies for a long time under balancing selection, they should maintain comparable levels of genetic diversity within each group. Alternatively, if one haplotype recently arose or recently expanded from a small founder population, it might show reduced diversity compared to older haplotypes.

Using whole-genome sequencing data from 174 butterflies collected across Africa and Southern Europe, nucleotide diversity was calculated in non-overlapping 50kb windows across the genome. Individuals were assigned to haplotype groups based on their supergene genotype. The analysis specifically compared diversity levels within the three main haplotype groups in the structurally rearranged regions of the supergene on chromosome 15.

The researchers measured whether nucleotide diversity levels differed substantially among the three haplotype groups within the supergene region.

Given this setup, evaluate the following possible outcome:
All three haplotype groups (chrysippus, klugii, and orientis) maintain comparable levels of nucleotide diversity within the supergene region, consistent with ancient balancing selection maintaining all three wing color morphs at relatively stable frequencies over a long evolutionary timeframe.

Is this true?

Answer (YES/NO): YES